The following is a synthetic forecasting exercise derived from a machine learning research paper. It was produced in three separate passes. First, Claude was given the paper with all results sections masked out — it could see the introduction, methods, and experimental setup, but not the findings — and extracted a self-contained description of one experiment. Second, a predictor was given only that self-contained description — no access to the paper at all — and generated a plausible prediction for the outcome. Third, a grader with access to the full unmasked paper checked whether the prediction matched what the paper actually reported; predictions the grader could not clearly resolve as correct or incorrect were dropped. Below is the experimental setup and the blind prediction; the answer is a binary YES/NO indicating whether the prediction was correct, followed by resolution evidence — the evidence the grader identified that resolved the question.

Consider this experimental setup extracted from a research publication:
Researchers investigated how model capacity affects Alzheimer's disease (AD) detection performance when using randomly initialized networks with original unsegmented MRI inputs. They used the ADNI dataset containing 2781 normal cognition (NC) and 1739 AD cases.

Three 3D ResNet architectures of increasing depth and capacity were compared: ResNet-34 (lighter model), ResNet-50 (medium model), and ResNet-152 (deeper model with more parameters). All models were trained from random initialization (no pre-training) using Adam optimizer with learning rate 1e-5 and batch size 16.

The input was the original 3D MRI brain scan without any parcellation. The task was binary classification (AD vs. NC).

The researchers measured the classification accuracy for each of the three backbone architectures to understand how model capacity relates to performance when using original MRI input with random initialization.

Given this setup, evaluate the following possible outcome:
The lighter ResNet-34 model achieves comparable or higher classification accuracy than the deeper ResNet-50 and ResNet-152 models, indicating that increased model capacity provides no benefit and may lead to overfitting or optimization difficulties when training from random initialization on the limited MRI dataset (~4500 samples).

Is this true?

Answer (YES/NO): NO